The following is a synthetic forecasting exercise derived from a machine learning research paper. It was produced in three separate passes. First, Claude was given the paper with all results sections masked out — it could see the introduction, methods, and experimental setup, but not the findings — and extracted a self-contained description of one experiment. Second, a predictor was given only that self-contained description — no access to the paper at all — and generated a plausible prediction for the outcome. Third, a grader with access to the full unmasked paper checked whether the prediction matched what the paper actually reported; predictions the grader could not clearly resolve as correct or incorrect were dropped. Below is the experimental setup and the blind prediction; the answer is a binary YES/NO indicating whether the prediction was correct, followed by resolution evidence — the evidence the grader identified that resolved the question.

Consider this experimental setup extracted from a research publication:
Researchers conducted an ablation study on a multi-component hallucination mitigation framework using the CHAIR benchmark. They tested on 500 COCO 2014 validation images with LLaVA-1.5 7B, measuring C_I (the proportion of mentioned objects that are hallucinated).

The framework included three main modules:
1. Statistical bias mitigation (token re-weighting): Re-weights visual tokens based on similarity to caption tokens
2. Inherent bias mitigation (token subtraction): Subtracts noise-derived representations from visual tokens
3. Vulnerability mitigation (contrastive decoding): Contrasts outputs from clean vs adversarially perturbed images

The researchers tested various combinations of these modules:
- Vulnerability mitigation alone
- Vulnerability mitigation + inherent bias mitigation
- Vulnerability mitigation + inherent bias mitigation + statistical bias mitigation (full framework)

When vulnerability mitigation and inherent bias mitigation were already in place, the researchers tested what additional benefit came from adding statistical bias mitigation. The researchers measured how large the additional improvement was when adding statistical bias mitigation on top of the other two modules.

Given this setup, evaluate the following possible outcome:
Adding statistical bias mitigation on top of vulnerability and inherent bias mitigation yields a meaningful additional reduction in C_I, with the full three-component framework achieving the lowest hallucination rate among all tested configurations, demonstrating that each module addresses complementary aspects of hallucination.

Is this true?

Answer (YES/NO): YES